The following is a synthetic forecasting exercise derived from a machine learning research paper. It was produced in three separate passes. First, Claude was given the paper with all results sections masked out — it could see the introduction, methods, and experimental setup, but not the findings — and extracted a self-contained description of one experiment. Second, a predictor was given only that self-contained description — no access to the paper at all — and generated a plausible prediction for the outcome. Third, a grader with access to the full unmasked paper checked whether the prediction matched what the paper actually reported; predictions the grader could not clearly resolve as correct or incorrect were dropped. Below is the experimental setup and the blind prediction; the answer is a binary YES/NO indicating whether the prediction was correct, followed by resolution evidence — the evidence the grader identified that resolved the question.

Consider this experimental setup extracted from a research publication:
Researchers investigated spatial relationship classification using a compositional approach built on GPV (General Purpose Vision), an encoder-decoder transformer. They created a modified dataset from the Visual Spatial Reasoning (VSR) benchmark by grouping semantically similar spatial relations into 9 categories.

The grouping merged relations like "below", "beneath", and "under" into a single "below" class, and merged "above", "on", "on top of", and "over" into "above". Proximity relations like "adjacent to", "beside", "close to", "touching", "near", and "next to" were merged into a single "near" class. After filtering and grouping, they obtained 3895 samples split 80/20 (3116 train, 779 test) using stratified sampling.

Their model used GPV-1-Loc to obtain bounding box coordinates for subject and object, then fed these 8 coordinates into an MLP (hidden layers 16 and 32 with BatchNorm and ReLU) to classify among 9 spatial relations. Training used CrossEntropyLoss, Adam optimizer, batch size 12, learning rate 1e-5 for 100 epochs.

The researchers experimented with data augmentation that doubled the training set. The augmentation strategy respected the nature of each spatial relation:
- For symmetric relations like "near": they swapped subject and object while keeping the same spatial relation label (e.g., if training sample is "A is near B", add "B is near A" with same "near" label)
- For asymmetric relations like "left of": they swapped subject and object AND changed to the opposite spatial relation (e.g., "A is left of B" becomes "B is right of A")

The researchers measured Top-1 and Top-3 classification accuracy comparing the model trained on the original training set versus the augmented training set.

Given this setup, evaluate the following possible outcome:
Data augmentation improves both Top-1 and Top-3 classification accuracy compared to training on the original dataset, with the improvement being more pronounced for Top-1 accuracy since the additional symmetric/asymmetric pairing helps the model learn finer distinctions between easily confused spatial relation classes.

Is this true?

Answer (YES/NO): NO